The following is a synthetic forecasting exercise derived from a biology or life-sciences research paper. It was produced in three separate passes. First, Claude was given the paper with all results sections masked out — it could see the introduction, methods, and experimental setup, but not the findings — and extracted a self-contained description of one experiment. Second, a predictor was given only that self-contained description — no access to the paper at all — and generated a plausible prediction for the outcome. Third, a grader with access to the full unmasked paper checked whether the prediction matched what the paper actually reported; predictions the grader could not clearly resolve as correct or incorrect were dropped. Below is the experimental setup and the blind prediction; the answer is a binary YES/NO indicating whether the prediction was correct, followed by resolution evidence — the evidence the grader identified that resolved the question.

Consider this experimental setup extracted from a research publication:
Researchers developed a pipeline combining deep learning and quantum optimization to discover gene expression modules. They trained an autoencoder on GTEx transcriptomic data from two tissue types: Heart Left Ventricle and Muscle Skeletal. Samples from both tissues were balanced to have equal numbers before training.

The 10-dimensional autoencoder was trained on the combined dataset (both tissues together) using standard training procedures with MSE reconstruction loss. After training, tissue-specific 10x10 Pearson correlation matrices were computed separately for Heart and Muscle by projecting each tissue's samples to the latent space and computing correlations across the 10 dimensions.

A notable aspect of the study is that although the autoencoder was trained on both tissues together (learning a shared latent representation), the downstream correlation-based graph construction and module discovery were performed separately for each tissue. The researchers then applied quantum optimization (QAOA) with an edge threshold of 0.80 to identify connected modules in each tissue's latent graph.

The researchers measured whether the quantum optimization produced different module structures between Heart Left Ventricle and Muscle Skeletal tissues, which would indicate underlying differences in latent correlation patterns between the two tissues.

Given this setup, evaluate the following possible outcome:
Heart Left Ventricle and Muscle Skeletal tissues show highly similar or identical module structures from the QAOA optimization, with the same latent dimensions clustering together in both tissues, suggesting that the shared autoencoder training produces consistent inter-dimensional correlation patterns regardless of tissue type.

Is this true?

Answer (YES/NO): NO